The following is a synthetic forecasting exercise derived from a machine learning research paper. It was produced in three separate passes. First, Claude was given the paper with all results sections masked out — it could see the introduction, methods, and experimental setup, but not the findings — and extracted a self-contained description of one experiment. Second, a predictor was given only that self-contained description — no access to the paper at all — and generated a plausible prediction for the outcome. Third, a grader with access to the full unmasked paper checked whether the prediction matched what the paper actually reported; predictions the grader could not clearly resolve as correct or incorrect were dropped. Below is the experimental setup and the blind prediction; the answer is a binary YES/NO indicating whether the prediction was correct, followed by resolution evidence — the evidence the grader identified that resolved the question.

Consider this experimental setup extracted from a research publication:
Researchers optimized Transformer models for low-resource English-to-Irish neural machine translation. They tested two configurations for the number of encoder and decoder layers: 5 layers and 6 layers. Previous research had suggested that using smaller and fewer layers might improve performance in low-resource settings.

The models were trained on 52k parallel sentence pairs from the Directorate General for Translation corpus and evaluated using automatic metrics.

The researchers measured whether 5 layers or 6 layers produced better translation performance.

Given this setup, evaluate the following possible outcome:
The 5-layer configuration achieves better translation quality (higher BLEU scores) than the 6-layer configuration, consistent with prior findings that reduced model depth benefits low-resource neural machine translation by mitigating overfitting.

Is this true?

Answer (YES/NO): NO